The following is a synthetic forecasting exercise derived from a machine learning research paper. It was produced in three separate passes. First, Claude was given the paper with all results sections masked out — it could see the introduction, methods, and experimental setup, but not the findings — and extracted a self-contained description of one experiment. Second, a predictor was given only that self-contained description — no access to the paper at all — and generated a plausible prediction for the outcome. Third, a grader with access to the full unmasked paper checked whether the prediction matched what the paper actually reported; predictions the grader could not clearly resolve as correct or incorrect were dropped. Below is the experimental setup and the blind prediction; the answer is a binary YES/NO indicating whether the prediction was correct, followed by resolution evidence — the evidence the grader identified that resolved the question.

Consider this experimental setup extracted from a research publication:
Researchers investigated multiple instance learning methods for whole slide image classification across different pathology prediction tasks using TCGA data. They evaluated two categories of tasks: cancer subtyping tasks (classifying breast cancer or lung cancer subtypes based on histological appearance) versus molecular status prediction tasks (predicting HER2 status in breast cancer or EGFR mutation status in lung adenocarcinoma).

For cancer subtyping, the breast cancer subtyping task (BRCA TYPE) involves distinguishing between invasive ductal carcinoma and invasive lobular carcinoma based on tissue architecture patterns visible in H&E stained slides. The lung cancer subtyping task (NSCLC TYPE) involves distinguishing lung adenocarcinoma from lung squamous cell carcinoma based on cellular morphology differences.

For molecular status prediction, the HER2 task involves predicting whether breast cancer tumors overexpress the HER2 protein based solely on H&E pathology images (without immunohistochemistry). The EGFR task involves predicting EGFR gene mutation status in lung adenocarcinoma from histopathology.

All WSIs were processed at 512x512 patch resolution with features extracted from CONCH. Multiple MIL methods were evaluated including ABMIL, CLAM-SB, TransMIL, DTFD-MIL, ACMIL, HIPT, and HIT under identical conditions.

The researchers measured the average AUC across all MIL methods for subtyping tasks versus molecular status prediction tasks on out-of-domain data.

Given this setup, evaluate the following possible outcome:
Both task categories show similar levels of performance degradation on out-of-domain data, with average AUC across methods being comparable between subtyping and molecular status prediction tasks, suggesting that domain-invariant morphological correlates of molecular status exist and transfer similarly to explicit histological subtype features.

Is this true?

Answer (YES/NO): NO